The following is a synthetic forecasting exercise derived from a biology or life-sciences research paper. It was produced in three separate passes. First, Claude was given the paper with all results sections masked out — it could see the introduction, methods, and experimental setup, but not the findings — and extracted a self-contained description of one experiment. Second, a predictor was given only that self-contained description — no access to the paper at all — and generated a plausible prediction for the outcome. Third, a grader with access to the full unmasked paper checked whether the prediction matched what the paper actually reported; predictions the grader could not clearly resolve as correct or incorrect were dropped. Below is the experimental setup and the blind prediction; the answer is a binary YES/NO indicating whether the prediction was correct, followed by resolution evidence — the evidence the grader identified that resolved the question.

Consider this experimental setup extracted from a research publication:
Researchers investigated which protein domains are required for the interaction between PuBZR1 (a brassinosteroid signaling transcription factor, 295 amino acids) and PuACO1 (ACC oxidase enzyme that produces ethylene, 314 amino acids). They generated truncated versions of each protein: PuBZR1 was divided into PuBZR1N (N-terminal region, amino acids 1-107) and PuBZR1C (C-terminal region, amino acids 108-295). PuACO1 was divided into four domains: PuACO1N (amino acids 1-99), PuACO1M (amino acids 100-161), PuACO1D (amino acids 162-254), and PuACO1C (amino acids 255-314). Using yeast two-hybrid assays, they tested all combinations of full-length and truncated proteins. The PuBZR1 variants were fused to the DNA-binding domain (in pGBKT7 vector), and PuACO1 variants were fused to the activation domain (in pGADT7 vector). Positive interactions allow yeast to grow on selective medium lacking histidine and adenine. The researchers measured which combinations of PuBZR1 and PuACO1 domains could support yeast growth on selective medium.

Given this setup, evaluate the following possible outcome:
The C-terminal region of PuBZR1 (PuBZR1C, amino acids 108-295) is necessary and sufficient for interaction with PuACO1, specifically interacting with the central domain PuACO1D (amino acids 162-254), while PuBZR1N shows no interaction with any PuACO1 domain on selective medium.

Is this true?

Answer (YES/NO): NO